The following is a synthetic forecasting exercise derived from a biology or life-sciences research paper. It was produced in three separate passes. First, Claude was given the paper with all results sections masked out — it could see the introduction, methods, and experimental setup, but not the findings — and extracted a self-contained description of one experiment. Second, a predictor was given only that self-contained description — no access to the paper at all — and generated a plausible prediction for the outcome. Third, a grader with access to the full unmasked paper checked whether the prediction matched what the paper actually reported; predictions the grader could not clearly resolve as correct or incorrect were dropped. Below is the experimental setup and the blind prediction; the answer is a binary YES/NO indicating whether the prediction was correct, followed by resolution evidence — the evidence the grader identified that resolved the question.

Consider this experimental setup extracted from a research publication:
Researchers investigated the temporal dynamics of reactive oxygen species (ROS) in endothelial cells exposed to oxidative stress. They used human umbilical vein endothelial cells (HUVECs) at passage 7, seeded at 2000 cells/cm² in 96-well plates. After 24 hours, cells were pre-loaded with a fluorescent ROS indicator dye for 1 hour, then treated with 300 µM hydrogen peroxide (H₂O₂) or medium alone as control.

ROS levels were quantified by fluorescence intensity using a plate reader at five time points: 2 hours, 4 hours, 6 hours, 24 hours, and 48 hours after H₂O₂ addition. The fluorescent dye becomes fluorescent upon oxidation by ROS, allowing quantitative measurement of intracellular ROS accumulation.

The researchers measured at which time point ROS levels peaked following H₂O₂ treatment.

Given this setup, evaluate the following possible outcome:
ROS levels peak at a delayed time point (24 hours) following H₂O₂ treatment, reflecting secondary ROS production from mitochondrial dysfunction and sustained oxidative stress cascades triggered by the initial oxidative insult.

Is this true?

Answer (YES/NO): NO